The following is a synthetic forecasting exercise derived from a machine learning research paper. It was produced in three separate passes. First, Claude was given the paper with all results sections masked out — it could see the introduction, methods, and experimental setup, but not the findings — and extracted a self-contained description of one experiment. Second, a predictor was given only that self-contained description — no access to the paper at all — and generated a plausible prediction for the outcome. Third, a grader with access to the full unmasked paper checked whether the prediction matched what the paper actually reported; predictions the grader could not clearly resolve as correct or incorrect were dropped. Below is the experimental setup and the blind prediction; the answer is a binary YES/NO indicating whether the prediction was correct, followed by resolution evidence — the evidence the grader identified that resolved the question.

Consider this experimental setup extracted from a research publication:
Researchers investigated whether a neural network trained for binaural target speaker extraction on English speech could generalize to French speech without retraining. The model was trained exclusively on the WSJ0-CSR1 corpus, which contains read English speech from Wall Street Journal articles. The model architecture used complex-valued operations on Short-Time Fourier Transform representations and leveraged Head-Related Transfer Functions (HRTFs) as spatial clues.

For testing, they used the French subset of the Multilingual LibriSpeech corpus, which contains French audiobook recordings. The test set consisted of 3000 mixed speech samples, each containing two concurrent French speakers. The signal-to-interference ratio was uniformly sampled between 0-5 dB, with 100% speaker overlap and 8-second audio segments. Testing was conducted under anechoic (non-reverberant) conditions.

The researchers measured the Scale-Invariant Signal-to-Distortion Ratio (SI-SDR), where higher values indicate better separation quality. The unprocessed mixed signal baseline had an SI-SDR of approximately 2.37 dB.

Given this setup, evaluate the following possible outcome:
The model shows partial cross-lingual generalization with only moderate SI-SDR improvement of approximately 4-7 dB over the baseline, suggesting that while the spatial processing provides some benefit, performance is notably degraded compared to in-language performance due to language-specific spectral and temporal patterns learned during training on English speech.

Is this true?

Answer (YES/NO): NO